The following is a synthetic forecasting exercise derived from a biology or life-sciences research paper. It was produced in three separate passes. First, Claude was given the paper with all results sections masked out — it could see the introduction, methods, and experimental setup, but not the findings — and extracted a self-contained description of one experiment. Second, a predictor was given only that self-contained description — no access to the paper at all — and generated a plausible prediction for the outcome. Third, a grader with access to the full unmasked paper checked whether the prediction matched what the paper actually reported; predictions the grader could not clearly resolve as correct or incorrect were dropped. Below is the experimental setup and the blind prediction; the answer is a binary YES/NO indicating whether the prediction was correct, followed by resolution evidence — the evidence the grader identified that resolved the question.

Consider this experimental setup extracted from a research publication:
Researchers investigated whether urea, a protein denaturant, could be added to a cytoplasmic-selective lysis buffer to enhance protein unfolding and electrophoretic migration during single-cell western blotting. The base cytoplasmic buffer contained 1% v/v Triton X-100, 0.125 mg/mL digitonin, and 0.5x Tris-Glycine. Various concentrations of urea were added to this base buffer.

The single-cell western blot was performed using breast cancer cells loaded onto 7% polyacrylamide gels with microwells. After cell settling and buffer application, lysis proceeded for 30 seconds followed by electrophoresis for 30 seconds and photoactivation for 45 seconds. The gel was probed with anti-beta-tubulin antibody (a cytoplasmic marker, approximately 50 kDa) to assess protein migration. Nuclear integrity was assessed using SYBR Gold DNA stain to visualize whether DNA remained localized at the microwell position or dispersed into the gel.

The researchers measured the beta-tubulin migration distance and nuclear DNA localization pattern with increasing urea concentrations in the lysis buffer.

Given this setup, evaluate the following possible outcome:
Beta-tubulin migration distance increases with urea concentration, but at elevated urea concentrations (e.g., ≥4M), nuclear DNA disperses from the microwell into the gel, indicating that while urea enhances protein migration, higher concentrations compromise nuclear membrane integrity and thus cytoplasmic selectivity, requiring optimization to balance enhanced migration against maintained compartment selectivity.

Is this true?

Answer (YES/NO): NO